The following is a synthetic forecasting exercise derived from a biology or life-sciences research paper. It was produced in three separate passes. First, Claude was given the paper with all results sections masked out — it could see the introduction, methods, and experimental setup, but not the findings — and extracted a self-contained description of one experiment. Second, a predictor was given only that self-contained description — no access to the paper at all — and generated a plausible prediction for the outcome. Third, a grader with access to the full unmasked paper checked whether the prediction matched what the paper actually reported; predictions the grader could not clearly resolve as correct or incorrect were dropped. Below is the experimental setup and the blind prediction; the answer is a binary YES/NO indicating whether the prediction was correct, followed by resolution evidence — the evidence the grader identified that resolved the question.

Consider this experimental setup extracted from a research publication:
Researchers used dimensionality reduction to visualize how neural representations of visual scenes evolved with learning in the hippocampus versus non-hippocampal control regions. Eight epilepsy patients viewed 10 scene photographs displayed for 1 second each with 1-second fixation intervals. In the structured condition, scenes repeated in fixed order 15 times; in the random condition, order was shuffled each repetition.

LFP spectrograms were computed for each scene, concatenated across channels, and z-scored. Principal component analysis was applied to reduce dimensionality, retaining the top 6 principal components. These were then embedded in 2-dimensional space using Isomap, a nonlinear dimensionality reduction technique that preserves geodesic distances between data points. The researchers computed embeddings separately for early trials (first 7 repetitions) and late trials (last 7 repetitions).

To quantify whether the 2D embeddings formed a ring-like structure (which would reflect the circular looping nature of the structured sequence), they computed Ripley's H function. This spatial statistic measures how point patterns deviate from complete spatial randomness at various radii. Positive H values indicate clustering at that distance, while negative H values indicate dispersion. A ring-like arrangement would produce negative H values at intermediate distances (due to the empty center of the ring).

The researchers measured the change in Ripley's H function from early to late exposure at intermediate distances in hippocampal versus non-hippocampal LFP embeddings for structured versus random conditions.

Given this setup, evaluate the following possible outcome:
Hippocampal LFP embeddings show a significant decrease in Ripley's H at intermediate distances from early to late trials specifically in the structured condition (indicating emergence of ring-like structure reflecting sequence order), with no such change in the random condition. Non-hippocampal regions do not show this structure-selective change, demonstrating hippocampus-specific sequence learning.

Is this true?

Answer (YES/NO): YES